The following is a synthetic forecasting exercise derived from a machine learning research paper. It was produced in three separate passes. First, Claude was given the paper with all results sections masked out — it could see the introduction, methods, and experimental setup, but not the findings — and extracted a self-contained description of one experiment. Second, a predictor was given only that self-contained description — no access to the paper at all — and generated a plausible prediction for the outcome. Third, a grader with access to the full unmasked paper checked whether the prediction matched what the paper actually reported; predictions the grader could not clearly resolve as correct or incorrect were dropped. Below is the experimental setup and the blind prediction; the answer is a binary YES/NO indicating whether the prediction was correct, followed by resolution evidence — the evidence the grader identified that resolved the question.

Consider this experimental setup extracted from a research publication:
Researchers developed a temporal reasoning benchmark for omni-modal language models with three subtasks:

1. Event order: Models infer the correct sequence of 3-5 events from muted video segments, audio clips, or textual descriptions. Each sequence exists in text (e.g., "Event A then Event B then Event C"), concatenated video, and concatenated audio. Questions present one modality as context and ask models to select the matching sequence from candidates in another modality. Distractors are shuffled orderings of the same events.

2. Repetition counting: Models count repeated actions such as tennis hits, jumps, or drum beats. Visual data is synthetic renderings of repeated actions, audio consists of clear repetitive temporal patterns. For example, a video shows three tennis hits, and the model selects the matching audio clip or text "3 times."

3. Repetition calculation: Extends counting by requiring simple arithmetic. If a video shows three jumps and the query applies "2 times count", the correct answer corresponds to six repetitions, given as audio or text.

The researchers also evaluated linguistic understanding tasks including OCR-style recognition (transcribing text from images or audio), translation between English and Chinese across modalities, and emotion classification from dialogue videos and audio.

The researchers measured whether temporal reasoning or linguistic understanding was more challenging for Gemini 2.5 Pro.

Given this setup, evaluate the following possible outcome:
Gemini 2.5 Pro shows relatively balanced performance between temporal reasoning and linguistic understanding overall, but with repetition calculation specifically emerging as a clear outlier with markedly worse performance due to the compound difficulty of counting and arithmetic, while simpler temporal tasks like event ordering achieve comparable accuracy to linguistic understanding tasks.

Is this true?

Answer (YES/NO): NO